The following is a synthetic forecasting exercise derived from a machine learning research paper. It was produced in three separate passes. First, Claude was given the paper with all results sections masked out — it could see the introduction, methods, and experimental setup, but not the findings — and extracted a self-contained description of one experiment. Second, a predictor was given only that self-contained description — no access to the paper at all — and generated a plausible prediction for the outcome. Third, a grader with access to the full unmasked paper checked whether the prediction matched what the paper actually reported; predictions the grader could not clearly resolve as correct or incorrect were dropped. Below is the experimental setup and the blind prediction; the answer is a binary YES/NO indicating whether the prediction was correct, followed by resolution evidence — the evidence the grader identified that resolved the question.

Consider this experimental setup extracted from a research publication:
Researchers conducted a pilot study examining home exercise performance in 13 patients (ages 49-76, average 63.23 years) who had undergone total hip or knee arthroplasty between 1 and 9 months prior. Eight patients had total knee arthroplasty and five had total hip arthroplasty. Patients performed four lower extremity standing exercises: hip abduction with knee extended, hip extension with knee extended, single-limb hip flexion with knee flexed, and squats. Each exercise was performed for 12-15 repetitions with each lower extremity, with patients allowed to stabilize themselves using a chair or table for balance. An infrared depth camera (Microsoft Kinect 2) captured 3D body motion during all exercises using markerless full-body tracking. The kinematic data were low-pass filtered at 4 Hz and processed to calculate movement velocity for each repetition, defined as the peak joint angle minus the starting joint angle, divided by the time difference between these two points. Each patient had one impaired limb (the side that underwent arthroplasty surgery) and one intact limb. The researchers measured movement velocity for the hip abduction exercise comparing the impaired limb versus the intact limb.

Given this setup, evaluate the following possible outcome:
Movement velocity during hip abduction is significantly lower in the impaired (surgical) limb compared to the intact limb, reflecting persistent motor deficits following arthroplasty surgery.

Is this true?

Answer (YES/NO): NO